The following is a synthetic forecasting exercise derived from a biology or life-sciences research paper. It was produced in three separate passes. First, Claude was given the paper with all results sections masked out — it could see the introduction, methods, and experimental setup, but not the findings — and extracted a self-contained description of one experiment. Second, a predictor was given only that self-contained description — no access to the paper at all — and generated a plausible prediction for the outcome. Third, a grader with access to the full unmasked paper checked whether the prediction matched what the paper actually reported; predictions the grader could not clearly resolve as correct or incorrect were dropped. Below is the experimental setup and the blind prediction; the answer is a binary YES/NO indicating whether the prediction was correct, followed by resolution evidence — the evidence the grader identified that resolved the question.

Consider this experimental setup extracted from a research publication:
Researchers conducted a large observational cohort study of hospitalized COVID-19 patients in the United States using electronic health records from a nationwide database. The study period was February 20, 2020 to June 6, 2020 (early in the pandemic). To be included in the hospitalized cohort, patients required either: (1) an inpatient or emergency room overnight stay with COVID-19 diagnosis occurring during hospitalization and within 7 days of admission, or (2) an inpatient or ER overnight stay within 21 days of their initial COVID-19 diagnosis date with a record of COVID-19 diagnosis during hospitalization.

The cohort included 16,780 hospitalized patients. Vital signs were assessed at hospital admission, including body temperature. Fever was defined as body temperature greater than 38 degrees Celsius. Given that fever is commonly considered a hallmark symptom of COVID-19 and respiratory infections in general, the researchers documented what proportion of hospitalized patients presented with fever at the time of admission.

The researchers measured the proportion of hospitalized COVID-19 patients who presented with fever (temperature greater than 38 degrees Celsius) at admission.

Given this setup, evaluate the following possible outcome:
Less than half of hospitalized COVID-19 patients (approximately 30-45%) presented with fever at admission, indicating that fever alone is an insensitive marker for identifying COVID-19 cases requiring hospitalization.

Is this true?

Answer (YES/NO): YES